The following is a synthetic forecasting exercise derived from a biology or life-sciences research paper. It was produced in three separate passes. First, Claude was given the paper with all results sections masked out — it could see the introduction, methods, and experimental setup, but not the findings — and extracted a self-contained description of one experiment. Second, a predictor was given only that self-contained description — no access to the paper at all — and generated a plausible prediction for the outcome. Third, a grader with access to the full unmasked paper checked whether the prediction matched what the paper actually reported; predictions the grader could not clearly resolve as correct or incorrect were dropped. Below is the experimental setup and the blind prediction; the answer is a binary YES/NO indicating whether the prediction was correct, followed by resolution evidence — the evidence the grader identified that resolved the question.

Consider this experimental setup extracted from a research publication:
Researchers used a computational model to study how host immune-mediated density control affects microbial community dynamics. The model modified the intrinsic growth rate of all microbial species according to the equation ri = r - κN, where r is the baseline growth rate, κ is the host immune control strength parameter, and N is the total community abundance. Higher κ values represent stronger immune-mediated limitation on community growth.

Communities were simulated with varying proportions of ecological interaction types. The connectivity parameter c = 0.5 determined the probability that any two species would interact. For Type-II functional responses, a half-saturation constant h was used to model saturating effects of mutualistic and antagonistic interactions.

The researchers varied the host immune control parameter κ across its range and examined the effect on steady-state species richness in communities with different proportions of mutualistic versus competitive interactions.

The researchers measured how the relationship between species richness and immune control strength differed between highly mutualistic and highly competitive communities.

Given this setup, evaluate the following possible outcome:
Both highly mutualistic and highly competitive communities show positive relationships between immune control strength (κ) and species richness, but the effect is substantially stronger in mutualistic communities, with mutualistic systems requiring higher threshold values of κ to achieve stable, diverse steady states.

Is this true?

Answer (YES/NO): NO